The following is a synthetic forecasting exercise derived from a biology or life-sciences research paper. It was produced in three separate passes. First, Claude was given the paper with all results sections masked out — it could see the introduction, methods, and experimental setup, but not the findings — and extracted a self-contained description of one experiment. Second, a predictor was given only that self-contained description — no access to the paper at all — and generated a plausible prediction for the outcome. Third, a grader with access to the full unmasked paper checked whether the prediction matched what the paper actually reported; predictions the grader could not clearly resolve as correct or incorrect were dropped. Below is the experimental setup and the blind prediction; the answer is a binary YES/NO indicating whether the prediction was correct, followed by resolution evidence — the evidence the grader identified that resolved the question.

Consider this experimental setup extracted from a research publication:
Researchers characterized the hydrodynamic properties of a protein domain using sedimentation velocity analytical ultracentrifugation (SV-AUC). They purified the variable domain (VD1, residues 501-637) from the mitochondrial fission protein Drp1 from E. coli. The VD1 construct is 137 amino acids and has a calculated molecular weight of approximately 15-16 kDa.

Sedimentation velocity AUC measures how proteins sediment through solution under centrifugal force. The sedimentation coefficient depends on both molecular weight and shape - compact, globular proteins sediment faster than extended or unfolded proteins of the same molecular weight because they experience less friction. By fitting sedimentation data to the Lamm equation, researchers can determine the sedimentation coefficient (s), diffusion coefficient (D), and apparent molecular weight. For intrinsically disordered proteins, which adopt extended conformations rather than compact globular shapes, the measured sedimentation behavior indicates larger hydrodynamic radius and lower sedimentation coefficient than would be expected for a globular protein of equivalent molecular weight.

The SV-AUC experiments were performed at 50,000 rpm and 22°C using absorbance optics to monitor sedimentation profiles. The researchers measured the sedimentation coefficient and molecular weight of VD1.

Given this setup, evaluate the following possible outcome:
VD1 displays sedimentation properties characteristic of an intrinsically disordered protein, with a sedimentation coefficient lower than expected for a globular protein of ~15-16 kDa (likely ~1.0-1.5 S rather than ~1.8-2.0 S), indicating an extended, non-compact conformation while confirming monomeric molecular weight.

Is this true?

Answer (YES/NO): YES